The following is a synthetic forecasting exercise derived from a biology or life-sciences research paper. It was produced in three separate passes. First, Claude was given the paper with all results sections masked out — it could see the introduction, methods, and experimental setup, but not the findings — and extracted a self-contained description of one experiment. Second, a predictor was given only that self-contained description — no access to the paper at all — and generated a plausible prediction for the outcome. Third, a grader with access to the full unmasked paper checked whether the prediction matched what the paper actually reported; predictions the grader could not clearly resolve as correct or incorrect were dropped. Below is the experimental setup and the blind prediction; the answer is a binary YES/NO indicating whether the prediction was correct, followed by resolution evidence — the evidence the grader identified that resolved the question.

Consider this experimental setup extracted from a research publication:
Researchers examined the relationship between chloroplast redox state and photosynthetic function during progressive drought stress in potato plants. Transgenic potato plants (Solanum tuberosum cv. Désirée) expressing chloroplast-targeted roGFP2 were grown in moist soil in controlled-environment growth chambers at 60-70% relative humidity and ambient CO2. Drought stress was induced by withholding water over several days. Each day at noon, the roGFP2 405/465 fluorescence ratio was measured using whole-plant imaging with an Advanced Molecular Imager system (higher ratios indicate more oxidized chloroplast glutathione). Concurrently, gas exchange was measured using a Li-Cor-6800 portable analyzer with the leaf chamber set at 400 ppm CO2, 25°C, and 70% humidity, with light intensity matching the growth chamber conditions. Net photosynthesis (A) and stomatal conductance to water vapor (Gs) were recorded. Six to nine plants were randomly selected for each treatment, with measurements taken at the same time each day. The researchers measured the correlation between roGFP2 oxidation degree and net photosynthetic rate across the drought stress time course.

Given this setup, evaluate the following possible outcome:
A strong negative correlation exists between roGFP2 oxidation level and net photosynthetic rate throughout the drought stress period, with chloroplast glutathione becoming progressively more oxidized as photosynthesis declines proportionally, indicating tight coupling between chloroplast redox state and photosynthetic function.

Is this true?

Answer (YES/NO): YES